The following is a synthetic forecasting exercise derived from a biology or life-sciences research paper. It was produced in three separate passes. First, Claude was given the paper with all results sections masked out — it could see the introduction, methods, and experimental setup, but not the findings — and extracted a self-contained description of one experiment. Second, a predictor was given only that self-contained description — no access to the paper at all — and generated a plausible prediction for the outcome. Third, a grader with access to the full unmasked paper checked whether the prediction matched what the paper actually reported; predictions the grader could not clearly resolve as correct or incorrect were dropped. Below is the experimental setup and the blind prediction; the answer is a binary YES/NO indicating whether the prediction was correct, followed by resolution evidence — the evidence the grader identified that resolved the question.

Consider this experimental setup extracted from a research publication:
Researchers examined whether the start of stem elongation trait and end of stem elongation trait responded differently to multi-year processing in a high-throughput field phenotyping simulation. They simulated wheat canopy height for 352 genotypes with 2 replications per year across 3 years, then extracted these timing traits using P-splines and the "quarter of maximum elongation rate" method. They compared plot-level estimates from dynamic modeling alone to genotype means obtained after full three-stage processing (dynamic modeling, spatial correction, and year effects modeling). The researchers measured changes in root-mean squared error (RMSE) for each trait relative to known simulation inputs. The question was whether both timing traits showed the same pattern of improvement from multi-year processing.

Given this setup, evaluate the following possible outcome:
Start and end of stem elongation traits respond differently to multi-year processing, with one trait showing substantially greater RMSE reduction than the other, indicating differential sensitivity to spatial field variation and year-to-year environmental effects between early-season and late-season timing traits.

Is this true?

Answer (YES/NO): YES